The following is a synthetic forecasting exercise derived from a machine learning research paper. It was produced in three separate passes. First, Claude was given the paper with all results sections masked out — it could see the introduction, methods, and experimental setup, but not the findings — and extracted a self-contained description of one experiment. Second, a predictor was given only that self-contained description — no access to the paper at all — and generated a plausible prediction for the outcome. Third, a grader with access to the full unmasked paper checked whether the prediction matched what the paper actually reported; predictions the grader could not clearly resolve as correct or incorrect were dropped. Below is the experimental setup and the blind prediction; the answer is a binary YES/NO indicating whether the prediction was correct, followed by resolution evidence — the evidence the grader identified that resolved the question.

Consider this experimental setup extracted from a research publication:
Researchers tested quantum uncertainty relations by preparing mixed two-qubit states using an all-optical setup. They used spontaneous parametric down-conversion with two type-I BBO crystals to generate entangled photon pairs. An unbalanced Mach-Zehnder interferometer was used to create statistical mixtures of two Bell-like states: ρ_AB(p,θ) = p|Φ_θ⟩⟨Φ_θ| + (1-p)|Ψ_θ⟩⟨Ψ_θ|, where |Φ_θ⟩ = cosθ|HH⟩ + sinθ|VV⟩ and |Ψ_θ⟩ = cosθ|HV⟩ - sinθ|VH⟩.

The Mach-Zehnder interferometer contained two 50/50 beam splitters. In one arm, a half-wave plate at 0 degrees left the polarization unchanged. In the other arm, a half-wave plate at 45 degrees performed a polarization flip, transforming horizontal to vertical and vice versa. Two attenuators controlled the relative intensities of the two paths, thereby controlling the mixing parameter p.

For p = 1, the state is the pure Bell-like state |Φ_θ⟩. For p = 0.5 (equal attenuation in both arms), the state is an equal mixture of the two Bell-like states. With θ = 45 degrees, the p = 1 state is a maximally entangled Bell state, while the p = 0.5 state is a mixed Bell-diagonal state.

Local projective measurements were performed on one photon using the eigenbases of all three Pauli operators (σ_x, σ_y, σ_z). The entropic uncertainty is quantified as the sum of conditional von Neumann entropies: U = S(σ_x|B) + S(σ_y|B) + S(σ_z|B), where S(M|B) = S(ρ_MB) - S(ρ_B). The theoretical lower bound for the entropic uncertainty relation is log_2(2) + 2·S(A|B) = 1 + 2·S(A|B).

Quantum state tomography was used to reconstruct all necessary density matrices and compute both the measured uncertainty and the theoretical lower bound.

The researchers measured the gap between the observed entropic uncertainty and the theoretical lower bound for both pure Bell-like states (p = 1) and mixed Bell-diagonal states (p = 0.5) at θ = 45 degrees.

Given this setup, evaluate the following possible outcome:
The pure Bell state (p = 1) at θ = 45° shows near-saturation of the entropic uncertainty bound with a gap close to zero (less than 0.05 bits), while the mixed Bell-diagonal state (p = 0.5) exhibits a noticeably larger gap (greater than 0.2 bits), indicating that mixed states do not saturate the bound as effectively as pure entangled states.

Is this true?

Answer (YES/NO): NO